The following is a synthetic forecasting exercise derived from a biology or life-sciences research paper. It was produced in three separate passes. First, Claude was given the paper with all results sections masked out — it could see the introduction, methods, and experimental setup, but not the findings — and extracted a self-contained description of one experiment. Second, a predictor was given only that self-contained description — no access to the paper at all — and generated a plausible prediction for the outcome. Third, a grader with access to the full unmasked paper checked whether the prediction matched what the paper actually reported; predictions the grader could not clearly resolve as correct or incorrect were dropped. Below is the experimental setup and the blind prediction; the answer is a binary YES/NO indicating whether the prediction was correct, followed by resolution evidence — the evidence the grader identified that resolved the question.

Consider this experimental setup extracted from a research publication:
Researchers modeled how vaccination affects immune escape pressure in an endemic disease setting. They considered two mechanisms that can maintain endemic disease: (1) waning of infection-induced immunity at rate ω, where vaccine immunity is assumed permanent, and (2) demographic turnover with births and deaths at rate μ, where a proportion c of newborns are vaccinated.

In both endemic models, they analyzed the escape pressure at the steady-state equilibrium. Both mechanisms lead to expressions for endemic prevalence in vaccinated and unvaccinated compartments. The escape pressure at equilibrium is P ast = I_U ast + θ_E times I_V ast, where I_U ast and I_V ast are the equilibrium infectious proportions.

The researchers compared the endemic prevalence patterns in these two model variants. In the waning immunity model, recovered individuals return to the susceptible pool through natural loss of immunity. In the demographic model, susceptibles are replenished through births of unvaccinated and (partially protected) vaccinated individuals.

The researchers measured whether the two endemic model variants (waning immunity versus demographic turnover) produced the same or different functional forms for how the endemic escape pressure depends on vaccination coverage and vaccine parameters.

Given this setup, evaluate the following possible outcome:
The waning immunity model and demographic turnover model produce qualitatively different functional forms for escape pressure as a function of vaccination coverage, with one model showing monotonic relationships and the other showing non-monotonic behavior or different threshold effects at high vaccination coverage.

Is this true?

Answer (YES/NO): NO